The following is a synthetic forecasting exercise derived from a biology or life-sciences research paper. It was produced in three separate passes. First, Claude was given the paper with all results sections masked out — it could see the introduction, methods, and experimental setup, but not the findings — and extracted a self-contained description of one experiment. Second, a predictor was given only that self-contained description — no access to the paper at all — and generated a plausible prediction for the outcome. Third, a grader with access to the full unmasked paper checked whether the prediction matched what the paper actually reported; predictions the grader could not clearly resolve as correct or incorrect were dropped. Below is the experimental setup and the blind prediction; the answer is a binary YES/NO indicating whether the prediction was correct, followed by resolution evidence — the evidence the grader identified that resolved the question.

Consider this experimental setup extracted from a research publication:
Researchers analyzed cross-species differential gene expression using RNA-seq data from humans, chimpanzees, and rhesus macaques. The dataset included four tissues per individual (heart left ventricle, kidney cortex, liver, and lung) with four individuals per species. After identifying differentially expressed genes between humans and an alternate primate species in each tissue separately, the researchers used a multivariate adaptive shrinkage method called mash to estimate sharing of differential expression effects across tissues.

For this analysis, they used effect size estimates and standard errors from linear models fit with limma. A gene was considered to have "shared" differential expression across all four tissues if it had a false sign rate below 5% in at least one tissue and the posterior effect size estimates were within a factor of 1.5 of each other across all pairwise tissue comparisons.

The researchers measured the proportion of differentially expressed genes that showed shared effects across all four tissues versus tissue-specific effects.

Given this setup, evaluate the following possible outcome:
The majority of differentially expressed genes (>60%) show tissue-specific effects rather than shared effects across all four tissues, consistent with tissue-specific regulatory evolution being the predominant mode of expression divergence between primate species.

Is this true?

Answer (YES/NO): NO